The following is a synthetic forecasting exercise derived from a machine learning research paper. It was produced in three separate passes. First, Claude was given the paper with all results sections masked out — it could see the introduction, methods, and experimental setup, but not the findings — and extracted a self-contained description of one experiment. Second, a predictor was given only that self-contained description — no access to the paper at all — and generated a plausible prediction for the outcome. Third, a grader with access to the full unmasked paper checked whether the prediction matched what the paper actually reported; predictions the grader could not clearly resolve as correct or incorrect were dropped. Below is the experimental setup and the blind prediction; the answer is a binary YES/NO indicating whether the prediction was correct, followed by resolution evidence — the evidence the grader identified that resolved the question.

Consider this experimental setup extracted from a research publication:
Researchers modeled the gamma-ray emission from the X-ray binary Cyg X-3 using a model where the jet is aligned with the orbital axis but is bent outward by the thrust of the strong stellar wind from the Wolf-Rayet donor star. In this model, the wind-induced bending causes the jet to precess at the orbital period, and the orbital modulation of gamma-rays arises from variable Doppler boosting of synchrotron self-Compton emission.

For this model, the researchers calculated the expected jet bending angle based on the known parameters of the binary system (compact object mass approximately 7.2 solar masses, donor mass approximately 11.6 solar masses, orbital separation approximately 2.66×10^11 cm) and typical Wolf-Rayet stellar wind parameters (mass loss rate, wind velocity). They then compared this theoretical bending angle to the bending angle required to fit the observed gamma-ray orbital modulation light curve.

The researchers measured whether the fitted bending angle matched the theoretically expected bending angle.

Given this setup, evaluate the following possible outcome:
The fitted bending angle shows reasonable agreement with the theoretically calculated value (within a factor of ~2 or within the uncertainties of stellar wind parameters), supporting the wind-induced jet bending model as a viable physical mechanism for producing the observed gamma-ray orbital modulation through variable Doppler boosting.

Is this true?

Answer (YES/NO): NO